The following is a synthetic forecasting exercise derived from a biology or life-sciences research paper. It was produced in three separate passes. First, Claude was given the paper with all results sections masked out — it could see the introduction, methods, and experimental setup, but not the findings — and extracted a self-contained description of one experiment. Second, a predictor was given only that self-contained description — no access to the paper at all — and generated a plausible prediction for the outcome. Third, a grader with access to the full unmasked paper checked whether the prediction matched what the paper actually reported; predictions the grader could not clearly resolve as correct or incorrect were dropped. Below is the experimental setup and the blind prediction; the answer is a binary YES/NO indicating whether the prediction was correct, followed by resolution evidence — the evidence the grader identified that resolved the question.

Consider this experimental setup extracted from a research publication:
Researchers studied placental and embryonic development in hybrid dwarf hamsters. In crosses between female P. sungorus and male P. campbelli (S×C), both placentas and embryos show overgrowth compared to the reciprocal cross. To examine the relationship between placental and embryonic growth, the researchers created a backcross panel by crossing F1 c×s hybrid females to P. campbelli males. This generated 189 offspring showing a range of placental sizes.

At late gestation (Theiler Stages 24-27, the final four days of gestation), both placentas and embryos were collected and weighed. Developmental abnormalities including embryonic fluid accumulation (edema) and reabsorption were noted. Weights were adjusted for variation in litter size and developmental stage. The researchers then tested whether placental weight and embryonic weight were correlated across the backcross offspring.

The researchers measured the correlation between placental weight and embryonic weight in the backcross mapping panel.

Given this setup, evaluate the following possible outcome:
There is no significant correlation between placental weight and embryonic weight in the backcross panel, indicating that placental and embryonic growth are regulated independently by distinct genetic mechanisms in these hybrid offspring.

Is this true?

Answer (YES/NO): NO